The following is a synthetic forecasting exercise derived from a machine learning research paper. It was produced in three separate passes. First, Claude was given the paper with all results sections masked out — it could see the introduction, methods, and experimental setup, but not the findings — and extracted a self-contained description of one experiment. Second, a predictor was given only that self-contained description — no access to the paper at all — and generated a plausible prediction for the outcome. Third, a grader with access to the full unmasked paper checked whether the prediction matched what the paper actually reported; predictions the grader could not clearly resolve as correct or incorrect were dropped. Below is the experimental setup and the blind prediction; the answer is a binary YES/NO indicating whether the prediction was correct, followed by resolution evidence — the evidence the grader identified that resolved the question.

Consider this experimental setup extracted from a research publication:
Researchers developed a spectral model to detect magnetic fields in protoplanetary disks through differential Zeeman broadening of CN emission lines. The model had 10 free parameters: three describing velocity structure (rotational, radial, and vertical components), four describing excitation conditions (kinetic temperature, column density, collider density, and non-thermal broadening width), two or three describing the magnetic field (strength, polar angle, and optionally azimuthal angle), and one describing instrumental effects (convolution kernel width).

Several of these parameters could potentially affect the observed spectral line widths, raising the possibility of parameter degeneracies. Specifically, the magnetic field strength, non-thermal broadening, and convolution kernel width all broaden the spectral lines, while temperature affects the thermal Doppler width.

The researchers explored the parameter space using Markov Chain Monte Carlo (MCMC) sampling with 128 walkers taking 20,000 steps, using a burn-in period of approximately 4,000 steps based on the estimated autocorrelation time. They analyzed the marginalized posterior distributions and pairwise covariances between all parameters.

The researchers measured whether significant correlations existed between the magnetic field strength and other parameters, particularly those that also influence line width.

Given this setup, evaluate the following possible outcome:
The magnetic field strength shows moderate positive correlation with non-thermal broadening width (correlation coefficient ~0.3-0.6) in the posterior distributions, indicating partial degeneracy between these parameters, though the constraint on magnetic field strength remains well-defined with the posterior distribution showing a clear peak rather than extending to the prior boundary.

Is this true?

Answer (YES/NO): NO